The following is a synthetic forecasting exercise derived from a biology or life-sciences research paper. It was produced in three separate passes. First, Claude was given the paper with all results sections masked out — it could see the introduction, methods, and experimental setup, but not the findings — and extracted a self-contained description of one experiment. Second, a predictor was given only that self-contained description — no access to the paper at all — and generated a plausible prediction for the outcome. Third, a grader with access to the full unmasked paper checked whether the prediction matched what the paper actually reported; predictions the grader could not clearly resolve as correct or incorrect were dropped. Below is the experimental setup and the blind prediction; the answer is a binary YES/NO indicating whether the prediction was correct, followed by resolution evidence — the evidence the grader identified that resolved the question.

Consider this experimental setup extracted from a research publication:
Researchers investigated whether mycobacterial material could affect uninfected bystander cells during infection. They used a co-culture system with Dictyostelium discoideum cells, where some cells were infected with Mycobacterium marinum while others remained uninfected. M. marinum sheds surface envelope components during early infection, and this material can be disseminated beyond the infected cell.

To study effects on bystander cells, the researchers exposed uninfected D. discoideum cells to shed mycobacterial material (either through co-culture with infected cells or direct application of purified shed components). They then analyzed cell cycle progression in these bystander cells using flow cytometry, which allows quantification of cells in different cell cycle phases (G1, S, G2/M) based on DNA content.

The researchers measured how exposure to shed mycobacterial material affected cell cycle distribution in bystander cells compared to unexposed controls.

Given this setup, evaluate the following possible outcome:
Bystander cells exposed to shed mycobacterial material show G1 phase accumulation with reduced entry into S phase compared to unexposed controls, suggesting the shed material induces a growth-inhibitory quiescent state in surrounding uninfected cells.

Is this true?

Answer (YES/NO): NO